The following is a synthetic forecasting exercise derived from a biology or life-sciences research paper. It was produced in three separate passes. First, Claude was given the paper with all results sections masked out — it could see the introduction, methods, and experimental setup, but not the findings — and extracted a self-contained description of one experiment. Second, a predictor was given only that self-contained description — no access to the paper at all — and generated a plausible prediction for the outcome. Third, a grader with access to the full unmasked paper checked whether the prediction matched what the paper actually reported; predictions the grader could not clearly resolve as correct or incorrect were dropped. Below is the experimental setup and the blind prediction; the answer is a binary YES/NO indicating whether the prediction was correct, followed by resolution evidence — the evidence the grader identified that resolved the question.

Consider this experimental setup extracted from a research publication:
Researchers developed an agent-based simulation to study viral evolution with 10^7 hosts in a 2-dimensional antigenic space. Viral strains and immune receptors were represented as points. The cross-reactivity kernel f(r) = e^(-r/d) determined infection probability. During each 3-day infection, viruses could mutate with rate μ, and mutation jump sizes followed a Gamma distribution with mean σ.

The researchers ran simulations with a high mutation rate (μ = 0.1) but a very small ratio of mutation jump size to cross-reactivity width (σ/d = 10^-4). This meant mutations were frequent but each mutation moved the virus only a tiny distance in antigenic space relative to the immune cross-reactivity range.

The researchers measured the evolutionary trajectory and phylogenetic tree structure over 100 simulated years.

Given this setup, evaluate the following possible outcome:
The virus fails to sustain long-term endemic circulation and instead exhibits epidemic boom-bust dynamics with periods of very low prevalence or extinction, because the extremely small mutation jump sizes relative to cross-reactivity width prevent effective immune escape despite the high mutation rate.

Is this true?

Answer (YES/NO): NO